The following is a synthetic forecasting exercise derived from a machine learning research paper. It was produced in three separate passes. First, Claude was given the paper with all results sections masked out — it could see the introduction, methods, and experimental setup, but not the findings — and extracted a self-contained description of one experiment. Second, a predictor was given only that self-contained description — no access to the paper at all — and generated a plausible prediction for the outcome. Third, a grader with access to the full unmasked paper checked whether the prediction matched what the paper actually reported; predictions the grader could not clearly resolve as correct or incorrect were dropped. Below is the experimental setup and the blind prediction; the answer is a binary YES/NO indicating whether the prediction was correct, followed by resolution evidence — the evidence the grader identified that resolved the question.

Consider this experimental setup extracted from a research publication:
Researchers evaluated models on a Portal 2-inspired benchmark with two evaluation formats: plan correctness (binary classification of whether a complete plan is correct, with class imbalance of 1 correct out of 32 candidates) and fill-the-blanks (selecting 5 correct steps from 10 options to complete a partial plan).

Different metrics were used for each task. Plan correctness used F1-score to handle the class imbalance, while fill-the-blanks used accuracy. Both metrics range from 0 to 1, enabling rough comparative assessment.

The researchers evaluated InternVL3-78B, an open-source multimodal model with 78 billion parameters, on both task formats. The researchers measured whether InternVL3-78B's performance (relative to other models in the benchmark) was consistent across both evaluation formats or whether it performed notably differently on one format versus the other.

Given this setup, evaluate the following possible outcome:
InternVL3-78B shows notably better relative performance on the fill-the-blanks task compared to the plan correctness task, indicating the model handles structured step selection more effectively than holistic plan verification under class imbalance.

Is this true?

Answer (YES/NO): NO